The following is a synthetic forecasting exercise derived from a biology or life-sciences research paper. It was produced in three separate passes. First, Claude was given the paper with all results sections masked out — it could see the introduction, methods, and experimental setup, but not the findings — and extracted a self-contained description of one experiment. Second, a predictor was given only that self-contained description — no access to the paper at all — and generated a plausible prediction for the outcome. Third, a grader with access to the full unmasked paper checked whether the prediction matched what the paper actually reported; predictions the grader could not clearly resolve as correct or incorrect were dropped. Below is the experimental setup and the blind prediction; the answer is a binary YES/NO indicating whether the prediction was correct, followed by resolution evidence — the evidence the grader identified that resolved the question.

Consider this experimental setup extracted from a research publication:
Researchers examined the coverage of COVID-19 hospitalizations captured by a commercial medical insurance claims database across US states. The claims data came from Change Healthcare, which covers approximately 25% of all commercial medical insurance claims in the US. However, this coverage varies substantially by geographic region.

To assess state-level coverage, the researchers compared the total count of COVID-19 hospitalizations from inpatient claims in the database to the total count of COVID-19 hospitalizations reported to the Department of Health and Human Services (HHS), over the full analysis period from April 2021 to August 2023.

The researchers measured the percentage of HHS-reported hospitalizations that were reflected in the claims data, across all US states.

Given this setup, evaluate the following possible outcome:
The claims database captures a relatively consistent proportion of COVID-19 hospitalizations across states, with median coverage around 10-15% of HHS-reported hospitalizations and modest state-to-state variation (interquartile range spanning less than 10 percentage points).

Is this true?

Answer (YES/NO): NO